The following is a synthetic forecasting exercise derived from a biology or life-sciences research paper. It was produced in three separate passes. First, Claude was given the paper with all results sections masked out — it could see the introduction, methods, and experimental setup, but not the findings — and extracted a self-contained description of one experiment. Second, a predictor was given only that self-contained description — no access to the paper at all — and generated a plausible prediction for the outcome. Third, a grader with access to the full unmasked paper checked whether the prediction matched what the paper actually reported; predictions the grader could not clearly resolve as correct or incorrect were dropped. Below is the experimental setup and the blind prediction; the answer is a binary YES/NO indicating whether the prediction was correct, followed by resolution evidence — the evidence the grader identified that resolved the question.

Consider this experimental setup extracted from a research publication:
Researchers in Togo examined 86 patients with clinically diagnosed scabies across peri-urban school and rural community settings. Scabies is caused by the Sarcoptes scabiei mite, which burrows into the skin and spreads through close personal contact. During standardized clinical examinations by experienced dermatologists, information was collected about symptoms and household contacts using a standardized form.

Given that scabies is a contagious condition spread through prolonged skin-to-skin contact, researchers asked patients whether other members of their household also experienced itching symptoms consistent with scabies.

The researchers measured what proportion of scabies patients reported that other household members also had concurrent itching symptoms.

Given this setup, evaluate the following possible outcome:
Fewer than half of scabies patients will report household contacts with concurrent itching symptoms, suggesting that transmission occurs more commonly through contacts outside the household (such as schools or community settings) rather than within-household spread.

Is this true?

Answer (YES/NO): NO